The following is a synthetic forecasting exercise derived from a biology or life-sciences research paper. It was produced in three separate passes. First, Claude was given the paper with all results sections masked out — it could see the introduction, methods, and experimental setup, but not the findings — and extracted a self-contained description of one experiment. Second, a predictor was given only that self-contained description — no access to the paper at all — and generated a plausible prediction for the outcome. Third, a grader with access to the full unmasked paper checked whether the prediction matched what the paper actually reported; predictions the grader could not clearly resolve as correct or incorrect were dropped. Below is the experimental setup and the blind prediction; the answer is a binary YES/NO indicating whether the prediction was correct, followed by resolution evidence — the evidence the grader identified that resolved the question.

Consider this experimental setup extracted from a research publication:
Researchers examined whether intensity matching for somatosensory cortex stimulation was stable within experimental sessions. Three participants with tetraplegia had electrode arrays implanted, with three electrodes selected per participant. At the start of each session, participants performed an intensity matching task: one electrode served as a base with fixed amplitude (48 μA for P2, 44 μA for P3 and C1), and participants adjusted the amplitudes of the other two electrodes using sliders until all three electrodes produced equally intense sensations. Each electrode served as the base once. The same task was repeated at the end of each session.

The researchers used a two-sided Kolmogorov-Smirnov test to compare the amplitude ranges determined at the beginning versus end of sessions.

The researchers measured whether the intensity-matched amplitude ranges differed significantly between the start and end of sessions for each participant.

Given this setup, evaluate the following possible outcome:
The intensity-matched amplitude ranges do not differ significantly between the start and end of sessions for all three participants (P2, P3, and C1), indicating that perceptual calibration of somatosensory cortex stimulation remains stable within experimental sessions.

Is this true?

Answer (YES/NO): YES